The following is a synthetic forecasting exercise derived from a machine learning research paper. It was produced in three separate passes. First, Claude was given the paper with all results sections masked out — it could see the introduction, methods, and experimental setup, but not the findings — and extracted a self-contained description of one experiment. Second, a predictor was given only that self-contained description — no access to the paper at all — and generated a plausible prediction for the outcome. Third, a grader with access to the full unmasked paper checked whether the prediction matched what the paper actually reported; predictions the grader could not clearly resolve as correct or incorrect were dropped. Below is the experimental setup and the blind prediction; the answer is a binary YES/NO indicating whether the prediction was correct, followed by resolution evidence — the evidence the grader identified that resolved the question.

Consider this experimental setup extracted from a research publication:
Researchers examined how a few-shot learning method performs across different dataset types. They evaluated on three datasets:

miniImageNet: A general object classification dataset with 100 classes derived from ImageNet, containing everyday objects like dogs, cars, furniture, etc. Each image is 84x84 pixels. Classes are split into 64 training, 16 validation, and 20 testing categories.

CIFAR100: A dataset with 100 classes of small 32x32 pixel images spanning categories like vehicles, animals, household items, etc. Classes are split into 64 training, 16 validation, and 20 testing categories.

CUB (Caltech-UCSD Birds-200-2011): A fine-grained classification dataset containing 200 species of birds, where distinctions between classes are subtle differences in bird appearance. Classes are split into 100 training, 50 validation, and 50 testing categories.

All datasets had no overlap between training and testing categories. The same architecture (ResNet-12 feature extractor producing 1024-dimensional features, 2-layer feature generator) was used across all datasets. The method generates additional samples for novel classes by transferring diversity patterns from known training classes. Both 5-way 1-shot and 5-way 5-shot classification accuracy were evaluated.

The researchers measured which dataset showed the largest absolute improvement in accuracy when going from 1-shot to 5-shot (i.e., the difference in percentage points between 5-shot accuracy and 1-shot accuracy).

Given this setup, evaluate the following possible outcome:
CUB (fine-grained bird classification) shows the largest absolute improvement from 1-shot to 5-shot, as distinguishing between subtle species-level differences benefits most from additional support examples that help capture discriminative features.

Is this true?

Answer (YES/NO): NO